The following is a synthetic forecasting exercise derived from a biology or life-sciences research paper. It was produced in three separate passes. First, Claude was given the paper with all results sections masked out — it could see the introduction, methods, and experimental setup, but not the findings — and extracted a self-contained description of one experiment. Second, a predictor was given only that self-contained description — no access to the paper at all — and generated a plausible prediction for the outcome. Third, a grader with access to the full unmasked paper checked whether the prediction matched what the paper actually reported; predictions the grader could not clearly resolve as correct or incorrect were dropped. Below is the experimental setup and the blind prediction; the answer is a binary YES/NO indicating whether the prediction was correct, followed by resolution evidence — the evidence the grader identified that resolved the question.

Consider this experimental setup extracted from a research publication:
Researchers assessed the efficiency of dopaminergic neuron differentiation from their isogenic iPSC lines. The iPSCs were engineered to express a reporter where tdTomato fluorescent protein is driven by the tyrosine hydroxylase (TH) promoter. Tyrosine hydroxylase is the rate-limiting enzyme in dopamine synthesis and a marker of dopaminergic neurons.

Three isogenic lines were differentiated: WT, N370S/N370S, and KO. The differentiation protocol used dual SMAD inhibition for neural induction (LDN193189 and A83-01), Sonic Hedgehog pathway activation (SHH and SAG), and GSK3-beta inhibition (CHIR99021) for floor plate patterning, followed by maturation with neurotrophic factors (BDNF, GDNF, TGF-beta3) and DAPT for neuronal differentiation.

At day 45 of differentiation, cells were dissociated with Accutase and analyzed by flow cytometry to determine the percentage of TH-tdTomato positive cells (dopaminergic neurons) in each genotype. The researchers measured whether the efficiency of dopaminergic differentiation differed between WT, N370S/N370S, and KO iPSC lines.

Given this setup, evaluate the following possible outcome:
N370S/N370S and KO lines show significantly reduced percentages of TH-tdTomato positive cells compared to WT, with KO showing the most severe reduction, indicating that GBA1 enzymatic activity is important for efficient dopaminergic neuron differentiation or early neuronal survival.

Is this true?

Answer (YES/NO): NO